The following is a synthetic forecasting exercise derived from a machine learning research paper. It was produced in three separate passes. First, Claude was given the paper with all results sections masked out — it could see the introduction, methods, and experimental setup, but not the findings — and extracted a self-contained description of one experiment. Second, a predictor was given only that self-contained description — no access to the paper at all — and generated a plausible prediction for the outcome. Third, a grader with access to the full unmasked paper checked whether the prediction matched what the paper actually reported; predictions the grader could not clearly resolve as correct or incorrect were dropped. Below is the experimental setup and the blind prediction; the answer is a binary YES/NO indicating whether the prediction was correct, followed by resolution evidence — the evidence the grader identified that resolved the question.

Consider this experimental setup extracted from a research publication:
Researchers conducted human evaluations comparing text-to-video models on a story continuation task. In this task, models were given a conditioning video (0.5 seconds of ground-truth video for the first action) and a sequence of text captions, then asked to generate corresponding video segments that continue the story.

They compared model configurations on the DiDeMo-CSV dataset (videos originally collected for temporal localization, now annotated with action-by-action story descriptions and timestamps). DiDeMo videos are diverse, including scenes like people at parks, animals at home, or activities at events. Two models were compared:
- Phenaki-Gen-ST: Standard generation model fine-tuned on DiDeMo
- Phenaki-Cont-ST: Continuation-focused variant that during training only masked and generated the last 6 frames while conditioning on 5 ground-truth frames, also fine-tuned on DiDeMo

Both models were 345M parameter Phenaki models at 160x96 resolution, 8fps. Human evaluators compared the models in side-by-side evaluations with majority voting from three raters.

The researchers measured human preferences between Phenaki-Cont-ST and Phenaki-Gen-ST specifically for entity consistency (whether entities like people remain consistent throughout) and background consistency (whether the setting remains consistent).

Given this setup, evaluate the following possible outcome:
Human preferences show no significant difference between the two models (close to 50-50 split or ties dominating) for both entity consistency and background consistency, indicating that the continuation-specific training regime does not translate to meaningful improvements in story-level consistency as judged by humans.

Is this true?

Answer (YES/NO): YES